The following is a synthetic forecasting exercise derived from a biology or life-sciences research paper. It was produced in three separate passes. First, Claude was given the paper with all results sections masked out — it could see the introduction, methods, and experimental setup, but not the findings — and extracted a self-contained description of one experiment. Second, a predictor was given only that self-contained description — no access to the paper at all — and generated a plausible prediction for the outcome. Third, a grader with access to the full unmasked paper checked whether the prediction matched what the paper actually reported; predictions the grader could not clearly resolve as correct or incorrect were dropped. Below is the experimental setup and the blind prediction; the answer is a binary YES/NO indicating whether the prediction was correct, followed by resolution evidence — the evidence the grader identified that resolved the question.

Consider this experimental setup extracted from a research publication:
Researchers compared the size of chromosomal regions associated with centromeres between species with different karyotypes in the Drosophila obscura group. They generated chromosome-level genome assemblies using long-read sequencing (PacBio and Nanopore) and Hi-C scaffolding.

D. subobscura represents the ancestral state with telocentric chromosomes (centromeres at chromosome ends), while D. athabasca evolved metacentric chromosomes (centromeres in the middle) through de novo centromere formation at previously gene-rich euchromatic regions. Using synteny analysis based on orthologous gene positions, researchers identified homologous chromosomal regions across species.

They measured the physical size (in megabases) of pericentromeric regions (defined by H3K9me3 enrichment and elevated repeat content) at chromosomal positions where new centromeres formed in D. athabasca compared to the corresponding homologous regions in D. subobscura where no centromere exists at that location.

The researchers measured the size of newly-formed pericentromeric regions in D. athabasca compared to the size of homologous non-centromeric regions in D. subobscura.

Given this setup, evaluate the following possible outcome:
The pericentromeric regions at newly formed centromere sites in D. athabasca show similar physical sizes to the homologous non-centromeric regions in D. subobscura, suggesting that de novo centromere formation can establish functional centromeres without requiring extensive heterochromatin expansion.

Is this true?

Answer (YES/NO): NO